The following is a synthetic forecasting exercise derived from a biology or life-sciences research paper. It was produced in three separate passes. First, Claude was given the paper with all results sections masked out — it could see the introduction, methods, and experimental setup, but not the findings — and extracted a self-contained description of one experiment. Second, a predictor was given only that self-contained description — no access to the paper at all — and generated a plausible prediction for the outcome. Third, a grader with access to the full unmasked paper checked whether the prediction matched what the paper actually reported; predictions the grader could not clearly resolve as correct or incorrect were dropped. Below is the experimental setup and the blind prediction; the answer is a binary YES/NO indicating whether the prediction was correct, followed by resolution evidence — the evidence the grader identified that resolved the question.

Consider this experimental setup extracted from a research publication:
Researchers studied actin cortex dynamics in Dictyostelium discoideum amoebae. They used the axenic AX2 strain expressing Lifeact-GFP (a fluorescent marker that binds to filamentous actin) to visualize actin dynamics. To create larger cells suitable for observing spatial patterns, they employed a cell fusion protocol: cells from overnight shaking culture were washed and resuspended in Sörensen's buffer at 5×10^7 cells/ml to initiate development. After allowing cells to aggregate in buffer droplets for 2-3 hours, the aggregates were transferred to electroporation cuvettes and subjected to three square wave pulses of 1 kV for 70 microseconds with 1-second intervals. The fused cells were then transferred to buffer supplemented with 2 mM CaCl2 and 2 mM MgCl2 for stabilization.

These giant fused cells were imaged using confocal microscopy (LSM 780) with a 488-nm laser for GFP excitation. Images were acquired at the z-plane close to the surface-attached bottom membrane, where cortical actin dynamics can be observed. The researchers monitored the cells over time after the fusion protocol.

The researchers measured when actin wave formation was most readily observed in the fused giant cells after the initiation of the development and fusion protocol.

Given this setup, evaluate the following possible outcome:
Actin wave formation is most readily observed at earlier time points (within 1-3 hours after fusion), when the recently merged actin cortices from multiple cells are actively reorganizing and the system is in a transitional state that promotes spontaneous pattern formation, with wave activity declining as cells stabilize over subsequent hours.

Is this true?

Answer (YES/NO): NO